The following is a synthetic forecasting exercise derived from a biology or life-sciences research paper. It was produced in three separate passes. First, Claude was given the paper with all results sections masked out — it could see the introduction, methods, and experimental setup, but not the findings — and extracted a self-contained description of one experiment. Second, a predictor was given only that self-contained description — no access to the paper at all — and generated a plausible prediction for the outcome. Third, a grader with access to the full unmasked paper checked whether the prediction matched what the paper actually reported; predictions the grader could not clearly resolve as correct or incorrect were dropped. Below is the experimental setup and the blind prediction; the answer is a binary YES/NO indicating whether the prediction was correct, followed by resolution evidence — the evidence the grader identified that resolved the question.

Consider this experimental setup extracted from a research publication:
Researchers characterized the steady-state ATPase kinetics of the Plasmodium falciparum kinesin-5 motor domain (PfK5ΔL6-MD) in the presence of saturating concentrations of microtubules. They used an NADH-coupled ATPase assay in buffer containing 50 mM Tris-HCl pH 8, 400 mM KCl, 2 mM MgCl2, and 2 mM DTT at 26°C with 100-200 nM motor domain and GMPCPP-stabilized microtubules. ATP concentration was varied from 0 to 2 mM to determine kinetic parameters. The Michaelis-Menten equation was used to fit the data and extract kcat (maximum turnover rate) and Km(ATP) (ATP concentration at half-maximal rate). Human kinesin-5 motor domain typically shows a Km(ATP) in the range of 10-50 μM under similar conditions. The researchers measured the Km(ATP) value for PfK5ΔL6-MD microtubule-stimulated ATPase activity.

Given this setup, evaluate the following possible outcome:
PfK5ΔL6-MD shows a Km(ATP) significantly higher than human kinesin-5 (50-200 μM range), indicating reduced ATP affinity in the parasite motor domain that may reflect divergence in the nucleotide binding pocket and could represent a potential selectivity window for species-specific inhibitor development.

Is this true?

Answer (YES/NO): NO